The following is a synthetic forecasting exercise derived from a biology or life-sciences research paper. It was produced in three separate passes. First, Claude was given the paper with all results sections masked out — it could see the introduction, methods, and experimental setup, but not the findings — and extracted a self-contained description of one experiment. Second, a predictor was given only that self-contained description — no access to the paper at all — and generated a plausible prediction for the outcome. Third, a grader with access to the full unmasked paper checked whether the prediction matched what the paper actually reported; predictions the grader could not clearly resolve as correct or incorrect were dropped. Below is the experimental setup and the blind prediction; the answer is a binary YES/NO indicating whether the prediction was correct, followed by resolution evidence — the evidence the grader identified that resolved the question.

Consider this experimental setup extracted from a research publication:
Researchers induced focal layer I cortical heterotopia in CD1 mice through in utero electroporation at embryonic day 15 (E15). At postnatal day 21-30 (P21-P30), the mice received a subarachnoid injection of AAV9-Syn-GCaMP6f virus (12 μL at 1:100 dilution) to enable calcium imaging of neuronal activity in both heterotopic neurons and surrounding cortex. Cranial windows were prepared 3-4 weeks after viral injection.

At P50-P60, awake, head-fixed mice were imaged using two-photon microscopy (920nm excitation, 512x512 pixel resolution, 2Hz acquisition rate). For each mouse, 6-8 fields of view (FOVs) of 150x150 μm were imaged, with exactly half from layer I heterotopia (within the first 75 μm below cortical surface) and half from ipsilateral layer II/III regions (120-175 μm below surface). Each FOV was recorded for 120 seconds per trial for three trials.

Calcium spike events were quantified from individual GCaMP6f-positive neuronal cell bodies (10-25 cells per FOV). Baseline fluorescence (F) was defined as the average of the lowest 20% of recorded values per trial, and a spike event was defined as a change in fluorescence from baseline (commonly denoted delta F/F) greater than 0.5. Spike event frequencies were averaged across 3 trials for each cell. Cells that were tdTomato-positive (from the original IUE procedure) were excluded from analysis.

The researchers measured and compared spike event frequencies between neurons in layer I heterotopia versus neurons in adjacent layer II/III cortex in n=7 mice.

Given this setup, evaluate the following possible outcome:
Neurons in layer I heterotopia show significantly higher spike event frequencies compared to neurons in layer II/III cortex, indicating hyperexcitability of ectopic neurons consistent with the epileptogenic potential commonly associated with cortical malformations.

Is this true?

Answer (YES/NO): NO